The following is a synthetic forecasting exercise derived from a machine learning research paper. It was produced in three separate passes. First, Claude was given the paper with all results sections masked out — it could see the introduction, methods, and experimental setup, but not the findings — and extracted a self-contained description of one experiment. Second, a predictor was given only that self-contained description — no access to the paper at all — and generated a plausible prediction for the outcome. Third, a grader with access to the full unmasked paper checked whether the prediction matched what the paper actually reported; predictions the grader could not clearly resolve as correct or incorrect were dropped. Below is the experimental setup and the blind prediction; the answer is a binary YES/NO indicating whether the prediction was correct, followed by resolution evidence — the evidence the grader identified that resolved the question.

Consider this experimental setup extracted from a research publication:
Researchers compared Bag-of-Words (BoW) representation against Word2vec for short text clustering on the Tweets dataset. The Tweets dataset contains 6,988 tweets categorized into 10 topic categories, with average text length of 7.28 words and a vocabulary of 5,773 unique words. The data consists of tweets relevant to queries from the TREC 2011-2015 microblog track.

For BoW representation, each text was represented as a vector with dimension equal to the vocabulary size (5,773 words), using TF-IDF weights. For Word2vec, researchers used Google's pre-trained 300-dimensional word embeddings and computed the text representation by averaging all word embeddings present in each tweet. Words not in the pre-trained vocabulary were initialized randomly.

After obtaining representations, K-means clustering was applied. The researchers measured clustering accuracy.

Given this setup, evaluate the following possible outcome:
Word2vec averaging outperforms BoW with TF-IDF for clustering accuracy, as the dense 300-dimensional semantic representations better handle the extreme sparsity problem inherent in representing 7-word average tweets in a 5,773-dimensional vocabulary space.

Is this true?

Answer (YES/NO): NO